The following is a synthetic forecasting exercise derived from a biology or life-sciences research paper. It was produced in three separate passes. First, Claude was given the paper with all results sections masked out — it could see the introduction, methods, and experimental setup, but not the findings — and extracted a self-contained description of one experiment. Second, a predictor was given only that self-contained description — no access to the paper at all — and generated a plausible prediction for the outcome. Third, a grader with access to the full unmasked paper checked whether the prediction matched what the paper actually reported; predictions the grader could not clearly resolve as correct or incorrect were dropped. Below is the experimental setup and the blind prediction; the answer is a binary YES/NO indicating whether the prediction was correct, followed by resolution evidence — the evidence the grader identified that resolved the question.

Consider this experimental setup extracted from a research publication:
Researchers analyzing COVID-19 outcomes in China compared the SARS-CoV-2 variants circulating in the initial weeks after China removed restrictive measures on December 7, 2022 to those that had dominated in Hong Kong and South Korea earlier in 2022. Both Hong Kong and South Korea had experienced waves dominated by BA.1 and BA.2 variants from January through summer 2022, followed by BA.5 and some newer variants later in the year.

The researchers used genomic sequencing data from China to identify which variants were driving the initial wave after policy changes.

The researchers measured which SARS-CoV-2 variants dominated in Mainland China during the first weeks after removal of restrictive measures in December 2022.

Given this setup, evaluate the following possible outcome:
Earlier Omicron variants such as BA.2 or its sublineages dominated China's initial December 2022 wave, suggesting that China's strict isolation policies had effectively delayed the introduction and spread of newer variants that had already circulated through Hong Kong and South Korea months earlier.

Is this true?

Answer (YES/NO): NO